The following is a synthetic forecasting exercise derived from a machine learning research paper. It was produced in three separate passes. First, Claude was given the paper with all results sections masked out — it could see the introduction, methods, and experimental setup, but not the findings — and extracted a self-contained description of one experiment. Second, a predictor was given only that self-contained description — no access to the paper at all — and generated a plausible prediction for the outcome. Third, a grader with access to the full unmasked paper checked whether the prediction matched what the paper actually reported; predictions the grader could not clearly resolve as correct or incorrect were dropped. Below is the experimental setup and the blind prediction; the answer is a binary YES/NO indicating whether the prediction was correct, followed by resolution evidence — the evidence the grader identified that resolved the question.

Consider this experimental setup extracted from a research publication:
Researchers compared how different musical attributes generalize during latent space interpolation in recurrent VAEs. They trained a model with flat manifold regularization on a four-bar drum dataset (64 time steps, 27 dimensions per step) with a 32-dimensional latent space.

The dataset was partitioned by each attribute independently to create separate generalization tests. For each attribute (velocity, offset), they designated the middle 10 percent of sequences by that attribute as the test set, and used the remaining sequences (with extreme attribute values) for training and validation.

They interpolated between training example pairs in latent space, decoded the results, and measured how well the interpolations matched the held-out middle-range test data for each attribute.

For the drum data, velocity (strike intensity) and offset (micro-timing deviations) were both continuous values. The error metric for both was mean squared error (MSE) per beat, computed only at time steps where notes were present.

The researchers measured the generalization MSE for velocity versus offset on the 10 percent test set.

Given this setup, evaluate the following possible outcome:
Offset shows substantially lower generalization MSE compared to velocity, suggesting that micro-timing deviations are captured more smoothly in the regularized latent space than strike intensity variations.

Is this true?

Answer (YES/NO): YES